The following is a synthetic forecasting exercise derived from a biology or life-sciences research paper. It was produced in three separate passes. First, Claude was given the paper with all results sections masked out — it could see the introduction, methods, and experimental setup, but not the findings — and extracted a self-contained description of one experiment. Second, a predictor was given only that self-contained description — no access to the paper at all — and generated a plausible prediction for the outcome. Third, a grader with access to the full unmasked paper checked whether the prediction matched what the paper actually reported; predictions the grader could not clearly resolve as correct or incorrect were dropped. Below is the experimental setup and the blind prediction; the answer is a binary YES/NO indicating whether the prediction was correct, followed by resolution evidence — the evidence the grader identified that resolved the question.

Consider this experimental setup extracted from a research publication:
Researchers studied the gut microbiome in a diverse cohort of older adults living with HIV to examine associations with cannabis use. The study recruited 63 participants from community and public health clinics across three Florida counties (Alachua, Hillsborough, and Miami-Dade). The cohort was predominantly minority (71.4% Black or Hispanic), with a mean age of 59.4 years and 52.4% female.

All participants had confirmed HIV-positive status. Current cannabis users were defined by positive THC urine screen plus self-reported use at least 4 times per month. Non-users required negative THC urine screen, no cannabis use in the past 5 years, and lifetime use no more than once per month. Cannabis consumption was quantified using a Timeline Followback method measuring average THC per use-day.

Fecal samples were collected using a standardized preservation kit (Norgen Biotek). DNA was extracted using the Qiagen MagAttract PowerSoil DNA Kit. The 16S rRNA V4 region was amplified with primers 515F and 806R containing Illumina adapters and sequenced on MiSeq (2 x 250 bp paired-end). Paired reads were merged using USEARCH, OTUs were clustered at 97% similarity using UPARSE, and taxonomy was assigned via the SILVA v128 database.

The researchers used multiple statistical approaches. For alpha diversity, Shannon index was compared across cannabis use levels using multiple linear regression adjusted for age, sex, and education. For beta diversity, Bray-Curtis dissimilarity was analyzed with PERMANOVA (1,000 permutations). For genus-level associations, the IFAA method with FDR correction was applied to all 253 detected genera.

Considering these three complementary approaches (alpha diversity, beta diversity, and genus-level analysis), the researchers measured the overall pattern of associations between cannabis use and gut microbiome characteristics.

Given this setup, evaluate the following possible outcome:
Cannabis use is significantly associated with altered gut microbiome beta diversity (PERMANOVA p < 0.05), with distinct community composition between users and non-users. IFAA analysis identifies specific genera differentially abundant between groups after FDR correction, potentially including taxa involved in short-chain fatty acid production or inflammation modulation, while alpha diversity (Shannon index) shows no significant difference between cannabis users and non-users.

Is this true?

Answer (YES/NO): NO